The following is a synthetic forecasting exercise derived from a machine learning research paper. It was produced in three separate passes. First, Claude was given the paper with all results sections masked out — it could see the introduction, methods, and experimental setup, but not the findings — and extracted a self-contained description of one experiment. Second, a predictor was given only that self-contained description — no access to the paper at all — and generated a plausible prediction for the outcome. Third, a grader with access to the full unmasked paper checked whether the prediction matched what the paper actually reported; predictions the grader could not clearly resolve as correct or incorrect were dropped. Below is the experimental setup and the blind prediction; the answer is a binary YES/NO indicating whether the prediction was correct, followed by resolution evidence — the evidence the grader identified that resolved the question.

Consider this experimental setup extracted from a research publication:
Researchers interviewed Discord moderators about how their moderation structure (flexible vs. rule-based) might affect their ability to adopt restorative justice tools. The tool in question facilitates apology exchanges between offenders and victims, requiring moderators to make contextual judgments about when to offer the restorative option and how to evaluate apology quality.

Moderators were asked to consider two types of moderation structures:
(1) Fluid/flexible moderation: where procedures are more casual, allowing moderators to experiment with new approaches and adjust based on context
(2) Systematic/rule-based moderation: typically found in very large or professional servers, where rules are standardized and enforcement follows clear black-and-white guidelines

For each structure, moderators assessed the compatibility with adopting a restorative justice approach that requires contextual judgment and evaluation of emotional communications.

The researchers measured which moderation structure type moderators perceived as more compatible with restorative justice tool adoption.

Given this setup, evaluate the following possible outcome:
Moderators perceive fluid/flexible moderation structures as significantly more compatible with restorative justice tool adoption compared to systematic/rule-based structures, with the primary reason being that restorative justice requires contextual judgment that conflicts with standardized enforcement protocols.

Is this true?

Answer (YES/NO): YES